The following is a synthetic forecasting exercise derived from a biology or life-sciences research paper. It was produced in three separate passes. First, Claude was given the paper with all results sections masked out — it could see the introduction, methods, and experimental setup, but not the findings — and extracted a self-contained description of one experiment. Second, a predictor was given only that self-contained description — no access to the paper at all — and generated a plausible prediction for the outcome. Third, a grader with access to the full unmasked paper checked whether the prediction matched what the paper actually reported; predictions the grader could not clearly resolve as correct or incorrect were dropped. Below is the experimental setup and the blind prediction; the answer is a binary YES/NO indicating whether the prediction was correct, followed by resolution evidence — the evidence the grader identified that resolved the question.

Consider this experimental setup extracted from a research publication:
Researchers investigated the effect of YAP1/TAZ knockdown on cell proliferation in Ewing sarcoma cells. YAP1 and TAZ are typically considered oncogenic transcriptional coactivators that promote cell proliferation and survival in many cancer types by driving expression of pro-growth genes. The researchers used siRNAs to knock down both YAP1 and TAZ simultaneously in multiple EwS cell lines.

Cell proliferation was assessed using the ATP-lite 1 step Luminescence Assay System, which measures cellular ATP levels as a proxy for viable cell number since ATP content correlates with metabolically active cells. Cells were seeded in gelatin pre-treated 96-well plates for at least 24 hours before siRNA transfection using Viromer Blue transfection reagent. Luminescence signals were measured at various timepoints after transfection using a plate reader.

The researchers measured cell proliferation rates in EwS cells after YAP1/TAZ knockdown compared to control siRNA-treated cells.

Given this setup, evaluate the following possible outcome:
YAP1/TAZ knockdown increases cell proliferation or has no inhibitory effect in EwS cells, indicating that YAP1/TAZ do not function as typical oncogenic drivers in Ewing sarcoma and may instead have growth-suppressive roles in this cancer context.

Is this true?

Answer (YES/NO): NO